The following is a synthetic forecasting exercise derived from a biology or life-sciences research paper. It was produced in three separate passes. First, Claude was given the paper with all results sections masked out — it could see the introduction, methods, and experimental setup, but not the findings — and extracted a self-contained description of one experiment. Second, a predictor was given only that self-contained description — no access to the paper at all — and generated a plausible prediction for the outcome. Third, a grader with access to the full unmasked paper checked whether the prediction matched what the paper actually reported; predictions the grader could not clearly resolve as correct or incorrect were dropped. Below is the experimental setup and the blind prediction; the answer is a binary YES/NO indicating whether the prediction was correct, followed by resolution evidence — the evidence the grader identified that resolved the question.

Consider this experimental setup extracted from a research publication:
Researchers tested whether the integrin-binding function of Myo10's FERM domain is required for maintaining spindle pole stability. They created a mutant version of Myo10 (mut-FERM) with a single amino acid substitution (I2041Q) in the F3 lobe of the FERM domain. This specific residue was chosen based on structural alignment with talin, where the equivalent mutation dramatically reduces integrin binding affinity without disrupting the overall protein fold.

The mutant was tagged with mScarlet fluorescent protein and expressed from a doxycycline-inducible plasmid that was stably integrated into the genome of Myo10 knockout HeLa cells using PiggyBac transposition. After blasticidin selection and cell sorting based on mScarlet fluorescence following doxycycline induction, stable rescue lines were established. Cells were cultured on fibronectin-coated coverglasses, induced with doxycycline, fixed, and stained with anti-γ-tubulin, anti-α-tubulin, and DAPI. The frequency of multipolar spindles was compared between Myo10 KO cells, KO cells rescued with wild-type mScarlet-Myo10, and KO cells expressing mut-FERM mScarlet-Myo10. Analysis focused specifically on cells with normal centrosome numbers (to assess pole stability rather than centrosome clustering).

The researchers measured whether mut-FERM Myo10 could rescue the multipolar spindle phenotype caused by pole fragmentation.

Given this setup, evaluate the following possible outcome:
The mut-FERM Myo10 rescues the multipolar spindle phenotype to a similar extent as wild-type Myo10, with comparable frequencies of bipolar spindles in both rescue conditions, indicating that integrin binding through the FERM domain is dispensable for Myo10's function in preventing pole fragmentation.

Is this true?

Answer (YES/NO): NO